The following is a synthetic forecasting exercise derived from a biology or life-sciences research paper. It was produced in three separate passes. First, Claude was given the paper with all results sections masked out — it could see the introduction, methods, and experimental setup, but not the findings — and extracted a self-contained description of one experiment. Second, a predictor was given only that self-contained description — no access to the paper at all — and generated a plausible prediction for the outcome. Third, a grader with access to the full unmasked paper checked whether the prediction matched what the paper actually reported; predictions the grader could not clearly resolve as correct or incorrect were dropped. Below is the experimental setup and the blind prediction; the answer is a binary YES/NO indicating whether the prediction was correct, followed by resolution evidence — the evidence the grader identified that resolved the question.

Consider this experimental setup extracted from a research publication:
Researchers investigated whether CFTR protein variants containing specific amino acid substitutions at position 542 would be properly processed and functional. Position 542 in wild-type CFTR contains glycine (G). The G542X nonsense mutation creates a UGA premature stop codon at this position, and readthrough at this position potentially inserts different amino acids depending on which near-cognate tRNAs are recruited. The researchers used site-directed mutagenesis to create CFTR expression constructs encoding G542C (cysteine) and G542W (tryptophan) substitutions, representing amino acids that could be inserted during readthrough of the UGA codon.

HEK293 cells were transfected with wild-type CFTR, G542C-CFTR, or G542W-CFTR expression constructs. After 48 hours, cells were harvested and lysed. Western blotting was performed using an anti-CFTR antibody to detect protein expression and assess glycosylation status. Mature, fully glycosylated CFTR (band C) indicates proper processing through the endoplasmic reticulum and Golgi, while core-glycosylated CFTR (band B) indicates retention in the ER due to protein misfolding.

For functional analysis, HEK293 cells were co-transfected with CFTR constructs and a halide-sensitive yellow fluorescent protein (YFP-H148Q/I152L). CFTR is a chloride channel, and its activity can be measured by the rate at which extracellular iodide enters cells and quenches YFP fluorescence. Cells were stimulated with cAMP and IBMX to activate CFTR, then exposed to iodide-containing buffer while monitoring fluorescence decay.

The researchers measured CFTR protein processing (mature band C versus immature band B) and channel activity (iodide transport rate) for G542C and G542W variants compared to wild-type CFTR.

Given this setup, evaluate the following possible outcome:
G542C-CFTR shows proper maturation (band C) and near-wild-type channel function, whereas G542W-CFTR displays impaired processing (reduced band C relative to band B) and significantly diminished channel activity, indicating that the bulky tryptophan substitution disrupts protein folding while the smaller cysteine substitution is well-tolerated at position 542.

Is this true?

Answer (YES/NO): NO